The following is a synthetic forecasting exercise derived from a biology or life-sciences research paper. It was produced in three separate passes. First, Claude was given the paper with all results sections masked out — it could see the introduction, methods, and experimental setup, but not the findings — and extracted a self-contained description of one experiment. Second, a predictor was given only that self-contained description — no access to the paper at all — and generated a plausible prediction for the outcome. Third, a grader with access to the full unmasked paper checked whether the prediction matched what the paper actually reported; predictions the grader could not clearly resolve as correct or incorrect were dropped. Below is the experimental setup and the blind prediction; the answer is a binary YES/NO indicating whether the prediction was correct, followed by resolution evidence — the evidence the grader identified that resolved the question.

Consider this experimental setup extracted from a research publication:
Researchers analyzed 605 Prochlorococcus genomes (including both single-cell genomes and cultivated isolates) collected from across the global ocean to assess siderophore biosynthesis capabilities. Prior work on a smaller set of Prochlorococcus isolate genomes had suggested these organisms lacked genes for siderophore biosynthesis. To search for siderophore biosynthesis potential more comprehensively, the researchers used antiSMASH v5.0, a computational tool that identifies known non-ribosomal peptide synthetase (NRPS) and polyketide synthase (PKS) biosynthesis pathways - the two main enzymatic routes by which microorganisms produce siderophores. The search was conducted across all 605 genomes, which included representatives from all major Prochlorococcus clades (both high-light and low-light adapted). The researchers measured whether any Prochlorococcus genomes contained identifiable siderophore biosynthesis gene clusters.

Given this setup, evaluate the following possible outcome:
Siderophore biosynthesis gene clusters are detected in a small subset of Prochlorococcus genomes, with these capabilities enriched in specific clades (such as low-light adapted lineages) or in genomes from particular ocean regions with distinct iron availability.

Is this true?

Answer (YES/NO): NO